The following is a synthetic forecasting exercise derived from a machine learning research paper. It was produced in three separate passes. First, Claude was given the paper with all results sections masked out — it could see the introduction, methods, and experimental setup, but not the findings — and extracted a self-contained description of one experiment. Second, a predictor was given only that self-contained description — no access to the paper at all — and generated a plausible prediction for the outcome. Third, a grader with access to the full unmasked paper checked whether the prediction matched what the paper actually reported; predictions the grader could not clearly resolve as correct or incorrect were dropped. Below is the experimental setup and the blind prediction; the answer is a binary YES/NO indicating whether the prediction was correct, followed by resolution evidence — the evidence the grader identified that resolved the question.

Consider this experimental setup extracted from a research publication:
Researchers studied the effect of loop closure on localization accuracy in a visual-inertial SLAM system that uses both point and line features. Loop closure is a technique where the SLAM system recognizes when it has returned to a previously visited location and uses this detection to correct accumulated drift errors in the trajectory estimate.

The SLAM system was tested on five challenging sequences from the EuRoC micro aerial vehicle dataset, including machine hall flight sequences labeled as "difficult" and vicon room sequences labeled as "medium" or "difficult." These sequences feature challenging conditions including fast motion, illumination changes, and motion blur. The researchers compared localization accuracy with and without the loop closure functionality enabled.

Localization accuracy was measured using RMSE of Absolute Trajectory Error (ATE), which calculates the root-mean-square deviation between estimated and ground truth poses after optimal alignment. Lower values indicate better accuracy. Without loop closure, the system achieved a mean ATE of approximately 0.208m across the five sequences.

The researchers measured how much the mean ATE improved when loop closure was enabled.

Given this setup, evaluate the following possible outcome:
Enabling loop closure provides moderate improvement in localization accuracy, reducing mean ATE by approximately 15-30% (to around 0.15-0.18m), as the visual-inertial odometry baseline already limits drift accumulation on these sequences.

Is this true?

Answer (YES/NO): YES